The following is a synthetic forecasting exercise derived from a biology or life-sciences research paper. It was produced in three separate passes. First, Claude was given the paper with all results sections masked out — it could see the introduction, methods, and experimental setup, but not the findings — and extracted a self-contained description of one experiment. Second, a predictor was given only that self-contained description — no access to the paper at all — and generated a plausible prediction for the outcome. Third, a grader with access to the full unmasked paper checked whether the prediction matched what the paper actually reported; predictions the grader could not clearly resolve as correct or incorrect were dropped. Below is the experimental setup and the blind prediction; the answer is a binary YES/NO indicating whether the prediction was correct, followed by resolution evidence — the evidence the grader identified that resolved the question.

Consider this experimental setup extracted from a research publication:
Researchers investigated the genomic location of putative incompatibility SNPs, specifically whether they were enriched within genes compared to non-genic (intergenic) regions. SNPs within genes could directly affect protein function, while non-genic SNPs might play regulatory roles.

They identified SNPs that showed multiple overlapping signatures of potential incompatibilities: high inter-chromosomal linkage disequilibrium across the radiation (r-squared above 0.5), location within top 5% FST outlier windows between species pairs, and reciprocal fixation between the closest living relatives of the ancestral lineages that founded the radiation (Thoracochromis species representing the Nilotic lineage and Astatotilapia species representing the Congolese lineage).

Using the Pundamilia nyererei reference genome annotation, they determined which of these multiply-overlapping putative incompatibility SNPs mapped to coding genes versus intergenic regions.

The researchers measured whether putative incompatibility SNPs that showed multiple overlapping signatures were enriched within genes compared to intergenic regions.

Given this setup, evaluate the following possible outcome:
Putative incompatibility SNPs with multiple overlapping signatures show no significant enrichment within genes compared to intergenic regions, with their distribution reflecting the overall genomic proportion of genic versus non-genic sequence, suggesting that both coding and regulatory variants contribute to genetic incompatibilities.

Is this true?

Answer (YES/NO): NO